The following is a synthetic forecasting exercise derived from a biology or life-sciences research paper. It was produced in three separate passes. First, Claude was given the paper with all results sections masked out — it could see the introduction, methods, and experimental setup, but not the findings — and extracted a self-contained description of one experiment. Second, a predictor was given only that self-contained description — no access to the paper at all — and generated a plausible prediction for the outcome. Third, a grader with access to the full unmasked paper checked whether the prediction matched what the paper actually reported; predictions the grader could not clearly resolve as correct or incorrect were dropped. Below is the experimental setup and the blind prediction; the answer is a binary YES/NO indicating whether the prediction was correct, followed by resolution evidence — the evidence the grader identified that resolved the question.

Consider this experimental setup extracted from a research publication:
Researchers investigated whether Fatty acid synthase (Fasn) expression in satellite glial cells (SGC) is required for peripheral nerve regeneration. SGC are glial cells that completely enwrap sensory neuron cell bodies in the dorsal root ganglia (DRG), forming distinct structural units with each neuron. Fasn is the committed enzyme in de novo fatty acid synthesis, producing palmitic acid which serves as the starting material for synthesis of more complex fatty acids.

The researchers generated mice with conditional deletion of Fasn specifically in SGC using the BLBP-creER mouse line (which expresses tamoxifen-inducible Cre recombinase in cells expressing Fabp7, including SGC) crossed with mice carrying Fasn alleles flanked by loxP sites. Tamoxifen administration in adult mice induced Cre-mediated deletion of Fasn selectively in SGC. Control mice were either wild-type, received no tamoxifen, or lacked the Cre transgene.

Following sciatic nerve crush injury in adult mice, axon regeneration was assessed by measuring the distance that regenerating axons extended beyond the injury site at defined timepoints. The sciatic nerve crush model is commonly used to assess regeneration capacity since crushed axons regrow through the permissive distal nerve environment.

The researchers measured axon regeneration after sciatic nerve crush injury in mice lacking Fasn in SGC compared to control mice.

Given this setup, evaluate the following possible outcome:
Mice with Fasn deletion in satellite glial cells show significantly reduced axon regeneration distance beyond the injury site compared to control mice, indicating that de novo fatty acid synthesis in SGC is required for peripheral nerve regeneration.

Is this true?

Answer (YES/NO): YES